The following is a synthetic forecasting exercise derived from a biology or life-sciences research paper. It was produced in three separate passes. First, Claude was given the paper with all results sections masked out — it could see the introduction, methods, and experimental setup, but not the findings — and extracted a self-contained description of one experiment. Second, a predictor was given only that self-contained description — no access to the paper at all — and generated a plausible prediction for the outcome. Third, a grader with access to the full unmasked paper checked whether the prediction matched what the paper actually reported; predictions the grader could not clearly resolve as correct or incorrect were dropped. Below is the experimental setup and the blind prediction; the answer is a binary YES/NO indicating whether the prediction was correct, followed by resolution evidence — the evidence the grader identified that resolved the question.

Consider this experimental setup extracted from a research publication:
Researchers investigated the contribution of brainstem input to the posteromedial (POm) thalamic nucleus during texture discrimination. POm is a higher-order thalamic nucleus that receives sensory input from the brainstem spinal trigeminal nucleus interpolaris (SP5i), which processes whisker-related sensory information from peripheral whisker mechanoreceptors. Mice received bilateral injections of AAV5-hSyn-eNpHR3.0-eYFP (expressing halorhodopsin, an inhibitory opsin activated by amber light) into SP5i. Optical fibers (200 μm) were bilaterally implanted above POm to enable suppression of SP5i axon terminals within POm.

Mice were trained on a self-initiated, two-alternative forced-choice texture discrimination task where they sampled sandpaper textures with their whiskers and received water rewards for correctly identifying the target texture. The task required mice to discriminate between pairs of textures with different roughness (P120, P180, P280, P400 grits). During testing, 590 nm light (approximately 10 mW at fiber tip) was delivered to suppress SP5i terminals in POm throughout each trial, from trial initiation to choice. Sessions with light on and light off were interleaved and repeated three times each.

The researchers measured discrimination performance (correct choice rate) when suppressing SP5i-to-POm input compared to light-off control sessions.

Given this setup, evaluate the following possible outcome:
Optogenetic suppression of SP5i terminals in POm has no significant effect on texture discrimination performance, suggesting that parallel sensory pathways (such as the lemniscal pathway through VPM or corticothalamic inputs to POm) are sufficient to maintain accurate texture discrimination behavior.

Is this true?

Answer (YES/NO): YES